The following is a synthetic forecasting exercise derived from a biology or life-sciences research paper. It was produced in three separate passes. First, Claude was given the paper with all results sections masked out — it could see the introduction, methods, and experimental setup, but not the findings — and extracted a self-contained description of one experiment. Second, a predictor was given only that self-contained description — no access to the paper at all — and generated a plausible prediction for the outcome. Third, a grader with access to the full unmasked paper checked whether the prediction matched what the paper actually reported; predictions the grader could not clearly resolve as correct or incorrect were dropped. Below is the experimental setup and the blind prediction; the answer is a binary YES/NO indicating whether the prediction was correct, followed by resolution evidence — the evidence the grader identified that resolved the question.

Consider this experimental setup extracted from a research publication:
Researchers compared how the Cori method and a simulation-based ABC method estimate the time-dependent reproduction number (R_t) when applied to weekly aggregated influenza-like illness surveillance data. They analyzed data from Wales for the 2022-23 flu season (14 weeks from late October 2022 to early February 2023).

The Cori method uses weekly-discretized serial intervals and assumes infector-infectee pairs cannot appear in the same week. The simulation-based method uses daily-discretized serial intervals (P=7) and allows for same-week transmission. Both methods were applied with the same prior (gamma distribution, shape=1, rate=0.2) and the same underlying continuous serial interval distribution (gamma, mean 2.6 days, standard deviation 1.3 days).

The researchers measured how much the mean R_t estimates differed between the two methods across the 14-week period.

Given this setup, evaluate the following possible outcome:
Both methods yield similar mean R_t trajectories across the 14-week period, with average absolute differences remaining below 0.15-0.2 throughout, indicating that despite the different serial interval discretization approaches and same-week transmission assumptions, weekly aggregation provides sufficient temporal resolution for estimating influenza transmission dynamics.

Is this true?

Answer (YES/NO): NO